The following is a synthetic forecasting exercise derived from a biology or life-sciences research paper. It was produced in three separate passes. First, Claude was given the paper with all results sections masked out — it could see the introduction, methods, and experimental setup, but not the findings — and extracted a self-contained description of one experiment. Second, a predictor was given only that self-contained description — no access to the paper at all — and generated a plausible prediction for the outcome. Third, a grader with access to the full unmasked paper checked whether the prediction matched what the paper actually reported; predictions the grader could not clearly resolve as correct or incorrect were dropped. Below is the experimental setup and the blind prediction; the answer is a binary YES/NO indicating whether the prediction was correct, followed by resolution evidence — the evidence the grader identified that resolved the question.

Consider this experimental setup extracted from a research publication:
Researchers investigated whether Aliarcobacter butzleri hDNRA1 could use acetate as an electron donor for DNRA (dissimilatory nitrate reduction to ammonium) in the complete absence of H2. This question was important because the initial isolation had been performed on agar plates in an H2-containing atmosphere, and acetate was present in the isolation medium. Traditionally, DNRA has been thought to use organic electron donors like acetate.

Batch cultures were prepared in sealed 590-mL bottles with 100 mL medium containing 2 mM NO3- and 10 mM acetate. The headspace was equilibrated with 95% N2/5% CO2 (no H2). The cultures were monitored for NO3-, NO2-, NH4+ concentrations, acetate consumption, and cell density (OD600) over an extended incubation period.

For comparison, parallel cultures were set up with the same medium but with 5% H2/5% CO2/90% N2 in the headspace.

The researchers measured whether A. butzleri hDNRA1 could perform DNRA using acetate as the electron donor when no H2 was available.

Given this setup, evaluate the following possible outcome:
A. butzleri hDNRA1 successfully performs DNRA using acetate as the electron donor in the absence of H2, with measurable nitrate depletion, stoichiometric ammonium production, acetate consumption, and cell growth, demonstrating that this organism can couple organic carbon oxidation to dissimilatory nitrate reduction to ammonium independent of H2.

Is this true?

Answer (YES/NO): NO